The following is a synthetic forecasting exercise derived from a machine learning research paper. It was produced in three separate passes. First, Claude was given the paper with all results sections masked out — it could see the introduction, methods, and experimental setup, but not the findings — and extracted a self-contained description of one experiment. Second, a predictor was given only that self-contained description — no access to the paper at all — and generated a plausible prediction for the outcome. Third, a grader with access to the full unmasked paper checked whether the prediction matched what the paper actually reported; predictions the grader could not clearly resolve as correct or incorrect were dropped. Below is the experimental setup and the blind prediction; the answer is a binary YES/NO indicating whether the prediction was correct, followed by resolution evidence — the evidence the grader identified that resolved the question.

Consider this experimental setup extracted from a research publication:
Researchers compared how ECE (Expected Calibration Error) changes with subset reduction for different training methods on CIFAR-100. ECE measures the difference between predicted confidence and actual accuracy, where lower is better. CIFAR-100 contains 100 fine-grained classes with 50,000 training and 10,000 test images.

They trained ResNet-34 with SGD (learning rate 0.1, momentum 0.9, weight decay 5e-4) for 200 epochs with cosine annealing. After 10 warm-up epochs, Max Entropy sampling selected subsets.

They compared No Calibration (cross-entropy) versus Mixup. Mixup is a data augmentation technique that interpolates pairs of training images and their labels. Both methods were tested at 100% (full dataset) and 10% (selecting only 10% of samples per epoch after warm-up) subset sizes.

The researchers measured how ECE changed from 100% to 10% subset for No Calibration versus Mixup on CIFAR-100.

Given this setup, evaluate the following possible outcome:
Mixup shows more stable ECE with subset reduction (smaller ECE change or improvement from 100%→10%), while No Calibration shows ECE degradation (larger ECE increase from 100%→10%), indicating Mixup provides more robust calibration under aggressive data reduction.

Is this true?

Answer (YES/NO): YES